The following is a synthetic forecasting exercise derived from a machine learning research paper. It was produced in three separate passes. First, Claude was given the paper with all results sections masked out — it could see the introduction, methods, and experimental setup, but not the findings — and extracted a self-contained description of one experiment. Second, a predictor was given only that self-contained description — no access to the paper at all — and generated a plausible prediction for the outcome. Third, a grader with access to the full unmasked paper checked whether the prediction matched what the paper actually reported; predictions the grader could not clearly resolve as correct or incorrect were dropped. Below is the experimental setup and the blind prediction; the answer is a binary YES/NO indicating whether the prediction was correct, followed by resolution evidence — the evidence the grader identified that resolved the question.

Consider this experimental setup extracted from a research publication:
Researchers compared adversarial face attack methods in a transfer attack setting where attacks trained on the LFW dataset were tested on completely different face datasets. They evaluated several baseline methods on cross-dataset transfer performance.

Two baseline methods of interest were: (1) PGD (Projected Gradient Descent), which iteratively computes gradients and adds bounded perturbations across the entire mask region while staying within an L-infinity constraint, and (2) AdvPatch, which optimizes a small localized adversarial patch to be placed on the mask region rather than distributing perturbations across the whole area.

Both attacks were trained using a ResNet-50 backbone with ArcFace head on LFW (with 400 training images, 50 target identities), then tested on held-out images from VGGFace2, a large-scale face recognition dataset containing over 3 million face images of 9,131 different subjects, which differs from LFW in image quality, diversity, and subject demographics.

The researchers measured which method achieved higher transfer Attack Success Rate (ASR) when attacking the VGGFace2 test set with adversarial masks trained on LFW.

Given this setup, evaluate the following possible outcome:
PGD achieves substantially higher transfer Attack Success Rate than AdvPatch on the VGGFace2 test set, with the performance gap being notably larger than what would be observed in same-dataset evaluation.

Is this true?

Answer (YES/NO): YES